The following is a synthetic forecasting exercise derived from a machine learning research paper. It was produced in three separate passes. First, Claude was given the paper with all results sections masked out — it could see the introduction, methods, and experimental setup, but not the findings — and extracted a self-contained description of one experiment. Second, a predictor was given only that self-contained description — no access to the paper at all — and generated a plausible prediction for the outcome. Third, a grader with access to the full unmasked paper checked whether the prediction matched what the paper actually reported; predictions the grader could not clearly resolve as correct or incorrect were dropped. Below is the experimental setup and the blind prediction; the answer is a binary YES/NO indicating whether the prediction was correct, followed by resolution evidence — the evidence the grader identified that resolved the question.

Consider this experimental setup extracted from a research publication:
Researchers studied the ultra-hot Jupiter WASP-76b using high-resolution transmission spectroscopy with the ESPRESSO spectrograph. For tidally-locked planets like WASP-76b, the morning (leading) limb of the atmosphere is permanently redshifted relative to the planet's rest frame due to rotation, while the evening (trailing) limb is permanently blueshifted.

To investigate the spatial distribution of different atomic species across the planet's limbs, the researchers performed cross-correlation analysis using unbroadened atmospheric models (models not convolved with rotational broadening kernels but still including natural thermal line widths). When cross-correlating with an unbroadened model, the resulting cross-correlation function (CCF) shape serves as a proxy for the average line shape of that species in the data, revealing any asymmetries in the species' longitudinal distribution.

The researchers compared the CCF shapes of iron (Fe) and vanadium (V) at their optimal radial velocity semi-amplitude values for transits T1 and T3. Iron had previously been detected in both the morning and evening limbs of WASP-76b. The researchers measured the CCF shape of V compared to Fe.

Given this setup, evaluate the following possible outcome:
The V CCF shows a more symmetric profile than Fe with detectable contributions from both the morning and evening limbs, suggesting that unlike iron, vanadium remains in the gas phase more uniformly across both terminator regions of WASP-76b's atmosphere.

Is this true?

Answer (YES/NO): NO